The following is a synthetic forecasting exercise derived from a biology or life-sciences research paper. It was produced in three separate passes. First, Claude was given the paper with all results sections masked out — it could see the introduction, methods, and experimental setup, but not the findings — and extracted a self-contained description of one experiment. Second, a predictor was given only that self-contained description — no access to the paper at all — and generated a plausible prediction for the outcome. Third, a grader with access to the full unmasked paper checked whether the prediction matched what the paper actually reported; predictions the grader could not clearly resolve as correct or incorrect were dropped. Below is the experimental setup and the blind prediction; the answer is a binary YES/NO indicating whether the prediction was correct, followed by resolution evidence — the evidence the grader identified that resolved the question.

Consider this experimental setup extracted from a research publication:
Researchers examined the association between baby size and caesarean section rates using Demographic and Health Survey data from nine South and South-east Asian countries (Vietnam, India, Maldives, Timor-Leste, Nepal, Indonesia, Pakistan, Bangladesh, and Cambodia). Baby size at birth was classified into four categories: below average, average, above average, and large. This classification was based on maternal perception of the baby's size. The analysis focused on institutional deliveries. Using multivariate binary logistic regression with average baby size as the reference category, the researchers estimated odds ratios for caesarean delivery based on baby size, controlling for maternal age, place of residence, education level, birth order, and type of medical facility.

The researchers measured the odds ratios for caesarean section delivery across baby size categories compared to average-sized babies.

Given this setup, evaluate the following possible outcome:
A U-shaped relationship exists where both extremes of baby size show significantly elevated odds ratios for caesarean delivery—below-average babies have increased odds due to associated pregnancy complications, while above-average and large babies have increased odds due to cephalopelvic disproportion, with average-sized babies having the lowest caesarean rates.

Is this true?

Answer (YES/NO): YES